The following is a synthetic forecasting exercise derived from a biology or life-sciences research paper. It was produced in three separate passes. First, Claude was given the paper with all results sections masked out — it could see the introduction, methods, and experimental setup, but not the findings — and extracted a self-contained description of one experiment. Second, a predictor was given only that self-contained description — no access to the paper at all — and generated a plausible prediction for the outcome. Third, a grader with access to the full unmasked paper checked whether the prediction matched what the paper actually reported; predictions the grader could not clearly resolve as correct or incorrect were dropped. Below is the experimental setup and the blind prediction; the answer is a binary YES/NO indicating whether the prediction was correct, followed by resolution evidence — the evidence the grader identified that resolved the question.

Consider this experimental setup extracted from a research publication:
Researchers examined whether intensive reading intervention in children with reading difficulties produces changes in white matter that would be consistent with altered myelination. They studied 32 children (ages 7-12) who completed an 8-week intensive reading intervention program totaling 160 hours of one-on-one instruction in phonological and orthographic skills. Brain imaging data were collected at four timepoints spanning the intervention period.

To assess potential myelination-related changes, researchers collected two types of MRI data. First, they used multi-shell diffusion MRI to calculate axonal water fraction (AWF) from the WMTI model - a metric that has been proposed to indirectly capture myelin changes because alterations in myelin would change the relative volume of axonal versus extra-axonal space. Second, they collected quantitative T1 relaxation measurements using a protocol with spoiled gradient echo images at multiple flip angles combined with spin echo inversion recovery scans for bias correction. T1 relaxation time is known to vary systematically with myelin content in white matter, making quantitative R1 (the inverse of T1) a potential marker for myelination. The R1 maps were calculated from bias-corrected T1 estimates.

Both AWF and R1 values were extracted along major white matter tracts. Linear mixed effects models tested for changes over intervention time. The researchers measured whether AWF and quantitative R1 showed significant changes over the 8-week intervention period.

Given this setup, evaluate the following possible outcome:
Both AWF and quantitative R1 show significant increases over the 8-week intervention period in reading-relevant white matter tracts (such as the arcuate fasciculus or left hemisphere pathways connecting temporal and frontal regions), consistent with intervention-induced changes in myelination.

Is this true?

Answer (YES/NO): NO